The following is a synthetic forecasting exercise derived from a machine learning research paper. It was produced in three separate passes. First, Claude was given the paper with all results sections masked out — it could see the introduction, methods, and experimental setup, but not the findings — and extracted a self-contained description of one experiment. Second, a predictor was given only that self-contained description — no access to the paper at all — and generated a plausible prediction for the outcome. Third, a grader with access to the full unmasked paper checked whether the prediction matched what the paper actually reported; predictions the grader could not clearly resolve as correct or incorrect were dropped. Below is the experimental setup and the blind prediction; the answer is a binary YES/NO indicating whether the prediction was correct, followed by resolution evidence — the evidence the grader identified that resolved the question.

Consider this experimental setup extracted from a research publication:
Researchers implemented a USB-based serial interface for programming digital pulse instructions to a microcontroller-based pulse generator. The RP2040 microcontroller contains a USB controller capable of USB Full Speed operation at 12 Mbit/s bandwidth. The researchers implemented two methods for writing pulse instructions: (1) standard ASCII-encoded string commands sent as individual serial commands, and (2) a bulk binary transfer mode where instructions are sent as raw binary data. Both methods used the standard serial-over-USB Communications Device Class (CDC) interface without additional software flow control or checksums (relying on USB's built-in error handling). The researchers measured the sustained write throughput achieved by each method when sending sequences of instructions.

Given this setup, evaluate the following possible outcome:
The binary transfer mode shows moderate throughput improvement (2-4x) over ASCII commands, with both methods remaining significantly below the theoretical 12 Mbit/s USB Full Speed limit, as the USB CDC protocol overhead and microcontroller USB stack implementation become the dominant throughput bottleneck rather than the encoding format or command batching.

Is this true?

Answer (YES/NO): NO